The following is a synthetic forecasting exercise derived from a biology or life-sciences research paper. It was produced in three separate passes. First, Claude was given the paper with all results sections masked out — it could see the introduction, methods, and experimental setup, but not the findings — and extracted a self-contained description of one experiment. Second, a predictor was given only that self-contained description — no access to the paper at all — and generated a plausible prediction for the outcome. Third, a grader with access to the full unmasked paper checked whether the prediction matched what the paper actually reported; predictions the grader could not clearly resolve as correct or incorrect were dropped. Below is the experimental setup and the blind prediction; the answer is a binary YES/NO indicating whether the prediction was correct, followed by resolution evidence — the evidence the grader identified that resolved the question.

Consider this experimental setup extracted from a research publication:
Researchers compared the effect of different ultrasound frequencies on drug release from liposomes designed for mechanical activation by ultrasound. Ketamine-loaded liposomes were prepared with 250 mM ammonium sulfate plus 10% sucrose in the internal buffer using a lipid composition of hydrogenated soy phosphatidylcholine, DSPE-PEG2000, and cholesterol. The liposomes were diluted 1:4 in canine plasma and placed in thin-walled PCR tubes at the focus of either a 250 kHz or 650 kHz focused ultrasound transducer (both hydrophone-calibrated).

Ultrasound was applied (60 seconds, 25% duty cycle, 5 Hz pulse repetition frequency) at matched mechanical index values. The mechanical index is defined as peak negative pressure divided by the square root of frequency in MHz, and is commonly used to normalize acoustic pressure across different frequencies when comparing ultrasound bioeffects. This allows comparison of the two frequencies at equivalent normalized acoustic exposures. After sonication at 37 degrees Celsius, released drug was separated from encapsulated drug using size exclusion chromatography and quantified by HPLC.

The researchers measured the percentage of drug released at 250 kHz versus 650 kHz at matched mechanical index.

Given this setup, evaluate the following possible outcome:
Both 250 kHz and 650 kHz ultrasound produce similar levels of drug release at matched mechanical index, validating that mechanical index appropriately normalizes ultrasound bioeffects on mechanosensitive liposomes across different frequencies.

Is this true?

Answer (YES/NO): NO